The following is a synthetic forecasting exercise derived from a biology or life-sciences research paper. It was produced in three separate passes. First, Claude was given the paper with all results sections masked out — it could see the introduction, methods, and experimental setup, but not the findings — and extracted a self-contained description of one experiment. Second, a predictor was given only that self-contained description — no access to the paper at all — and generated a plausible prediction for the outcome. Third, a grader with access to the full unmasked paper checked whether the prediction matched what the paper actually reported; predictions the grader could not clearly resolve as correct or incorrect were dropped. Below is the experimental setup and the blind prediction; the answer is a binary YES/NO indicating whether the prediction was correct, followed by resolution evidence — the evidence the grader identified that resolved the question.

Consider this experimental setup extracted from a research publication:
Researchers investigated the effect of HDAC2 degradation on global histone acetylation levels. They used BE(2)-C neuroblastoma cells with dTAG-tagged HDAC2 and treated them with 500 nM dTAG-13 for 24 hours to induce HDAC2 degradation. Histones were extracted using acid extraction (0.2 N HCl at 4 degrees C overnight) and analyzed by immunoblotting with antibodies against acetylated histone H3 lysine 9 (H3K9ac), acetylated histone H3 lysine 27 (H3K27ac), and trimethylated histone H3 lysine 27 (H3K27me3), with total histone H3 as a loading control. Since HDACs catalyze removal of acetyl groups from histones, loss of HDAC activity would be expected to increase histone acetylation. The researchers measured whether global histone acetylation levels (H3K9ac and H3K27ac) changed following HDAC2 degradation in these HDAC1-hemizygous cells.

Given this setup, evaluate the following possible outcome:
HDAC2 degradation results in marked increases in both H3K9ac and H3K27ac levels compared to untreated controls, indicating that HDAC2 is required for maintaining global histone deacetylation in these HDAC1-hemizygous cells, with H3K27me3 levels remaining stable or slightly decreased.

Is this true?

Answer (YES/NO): NO